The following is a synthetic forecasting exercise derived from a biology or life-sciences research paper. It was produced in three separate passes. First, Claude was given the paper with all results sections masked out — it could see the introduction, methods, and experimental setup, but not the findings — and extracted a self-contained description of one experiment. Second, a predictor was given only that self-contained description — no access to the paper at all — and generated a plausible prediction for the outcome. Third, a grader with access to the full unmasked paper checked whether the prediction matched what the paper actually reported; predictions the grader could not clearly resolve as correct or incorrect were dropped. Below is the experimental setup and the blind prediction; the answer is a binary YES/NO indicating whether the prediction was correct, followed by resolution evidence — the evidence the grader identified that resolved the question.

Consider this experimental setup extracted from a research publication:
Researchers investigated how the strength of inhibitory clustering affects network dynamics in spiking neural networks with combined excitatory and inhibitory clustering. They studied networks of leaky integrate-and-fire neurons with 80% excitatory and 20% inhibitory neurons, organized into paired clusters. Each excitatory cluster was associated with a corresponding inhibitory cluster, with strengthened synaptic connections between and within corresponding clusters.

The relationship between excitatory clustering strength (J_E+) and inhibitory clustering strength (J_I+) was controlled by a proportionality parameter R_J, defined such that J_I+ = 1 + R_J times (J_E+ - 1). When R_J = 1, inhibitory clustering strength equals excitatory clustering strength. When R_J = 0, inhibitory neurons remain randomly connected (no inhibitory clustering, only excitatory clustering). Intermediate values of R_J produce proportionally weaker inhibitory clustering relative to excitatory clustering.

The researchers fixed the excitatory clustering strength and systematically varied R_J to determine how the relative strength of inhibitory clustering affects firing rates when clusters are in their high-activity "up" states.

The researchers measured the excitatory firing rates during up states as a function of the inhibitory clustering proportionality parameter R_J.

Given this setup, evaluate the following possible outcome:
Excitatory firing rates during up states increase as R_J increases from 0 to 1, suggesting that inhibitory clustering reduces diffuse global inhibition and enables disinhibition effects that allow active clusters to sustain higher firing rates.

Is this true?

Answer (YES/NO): NO